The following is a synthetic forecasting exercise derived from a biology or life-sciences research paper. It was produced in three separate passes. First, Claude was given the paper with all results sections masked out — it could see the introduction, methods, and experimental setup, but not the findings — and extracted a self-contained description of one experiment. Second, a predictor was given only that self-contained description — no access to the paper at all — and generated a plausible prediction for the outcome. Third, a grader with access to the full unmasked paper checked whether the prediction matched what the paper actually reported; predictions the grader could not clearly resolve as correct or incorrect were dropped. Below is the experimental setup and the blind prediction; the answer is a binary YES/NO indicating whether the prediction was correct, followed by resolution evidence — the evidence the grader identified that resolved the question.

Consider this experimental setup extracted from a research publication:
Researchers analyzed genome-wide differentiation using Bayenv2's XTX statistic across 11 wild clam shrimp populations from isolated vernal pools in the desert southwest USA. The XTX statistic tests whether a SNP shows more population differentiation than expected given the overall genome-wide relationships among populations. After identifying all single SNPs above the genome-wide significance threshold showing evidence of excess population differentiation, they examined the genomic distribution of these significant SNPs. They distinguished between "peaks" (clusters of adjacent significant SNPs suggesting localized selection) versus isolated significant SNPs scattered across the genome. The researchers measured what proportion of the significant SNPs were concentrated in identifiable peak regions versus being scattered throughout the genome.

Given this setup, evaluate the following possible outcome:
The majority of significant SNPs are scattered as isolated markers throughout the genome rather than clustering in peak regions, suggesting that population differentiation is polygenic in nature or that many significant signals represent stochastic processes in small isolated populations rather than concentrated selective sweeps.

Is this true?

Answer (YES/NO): NO